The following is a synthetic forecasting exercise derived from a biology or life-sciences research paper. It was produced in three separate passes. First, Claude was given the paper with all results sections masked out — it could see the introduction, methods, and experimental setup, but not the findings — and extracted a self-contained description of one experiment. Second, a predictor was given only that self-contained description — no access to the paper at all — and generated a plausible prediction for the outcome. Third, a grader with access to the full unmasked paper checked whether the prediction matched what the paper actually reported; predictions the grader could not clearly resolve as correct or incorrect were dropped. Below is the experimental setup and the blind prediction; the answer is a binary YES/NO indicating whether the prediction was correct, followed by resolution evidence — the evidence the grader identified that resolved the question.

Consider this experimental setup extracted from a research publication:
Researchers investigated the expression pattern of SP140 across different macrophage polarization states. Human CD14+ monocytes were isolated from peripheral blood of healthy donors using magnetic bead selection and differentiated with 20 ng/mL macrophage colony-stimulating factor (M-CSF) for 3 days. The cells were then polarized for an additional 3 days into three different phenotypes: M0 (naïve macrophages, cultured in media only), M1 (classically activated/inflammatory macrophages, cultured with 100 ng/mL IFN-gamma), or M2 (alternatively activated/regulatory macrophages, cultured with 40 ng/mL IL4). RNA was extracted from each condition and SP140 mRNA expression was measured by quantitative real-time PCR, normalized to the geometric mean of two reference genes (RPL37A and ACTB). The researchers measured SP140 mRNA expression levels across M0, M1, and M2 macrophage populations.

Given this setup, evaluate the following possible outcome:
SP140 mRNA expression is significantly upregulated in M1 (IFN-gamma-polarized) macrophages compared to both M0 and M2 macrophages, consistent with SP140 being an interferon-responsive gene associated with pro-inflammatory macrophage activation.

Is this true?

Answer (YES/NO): YES